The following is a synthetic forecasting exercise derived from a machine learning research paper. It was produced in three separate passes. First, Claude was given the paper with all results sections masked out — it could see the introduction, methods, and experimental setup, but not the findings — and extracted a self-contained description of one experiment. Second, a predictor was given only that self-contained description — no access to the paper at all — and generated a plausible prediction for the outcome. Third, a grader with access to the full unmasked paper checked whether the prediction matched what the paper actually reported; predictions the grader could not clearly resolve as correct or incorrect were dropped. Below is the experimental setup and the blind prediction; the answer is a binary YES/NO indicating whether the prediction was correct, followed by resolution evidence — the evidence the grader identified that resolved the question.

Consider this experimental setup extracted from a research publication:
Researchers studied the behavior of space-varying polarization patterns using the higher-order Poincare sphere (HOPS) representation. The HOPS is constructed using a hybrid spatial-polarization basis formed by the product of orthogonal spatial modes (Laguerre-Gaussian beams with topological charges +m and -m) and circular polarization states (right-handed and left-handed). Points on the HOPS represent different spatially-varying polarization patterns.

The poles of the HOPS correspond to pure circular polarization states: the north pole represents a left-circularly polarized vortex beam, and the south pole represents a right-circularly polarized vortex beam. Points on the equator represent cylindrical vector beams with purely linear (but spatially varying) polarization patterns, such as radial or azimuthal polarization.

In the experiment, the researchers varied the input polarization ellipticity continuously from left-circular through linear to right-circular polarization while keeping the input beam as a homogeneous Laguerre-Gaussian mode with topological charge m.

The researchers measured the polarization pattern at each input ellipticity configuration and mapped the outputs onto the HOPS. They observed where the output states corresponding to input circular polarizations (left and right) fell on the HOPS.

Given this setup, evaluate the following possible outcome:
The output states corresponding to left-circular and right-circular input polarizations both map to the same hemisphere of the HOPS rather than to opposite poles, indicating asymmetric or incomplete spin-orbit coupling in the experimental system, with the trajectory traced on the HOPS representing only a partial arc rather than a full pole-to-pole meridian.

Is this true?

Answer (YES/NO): NO